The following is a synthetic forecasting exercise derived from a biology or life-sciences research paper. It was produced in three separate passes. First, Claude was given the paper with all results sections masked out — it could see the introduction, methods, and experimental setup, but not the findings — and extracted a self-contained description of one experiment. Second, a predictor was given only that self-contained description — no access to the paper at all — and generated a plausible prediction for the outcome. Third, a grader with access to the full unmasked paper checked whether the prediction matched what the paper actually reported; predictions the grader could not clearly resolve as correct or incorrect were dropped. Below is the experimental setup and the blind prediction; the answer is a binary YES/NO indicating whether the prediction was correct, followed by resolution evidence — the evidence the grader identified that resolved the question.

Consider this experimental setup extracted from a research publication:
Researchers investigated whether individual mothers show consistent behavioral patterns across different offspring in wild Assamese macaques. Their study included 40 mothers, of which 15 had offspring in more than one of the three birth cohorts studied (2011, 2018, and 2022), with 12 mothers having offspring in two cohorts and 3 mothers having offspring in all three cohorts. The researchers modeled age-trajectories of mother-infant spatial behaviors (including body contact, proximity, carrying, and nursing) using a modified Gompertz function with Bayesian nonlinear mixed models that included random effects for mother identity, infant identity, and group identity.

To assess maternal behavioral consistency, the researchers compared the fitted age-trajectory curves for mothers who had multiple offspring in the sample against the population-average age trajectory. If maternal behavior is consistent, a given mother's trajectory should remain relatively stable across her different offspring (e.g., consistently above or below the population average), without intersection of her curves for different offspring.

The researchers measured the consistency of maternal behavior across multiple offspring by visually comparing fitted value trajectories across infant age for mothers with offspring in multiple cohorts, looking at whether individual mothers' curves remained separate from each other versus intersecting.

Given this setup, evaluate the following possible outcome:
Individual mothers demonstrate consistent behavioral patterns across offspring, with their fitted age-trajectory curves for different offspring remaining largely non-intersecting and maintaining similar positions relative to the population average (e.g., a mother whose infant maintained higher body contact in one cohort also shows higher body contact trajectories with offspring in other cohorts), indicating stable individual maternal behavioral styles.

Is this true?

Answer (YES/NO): NO